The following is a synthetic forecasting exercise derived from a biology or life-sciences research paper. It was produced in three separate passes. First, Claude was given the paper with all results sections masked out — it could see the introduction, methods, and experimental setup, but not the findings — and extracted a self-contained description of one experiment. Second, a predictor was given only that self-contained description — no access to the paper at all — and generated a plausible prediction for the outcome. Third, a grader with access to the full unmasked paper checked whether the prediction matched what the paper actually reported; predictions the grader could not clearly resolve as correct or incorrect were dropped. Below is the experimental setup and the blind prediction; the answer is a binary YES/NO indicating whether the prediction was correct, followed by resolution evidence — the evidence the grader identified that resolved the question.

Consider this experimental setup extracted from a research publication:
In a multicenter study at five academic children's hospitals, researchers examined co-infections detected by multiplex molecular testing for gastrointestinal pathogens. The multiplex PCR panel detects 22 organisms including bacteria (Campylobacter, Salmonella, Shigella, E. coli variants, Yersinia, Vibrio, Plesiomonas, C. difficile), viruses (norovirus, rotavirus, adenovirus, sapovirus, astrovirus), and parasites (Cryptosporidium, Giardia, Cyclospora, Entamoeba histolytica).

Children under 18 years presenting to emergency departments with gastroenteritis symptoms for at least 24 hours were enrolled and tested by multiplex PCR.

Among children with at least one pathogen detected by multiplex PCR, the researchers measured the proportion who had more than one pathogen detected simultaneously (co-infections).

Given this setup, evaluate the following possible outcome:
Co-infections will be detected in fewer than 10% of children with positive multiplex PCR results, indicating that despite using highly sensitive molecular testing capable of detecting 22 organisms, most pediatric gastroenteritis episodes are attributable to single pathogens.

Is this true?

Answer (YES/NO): NO